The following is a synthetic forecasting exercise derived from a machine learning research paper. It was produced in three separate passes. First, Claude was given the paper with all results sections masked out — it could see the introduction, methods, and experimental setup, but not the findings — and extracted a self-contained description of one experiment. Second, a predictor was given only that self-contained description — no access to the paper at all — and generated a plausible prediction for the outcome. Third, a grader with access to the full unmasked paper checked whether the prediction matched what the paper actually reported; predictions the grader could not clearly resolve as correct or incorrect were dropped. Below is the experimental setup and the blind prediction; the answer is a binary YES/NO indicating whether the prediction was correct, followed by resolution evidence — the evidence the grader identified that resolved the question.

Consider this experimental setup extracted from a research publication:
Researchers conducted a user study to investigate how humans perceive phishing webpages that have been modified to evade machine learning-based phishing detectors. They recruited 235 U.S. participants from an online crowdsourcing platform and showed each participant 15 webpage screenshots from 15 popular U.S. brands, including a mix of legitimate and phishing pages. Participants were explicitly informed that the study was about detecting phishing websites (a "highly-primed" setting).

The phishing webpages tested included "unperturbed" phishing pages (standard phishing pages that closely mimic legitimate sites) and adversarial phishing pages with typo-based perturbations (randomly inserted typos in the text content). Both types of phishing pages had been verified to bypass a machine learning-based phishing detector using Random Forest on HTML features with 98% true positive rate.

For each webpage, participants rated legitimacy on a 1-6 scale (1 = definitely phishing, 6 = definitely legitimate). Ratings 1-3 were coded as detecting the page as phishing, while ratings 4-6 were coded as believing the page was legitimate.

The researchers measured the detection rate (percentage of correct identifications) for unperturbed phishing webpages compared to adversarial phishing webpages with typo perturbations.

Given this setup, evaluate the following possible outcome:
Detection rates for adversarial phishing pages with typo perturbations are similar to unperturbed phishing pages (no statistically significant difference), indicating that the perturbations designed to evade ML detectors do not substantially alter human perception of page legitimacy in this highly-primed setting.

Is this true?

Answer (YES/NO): NO